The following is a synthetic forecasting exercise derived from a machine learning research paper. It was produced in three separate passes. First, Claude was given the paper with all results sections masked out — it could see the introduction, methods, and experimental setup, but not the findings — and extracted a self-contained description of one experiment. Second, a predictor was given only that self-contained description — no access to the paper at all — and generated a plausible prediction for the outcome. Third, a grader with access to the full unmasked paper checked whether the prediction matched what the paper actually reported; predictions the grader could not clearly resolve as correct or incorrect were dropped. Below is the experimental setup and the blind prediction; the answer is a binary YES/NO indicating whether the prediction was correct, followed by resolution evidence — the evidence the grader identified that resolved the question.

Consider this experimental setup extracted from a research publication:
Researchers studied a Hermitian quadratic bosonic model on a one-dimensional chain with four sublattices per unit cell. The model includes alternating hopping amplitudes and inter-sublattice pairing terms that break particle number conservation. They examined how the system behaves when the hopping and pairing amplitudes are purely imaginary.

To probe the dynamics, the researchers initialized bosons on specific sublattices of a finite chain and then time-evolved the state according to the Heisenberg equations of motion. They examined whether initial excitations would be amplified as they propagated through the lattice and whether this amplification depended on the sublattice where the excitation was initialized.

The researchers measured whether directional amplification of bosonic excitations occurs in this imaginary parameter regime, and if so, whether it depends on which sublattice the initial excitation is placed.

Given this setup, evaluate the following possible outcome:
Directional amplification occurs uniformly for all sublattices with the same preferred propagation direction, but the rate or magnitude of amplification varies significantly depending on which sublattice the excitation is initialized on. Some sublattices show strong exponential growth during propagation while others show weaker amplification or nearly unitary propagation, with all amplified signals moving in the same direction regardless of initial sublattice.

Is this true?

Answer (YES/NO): NO